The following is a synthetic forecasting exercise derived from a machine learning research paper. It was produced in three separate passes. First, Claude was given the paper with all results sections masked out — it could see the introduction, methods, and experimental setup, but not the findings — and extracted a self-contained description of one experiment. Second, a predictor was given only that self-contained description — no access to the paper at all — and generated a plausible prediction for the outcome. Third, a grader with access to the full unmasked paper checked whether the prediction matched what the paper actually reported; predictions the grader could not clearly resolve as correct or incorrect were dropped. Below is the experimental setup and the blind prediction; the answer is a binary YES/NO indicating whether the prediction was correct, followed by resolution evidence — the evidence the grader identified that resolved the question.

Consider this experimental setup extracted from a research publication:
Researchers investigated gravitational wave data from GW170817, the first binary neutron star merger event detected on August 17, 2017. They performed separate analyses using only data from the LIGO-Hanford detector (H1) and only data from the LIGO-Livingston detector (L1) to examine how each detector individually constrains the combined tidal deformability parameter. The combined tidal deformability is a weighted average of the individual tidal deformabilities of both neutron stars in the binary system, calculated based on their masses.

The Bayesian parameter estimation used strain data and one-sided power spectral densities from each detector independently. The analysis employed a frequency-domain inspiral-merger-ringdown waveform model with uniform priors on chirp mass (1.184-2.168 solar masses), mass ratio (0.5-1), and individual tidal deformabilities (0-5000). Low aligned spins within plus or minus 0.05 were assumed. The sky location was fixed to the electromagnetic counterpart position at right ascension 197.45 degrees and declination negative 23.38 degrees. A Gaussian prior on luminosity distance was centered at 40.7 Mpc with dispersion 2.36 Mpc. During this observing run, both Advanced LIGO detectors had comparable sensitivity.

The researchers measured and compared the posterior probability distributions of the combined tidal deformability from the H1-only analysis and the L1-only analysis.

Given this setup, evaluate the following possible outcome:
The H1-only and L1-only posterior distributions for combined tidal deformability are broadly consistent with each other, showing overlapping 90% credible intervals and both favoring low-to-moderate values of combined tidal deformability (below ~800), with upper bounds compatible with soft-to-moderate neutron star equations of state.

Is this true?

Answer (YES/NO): NO